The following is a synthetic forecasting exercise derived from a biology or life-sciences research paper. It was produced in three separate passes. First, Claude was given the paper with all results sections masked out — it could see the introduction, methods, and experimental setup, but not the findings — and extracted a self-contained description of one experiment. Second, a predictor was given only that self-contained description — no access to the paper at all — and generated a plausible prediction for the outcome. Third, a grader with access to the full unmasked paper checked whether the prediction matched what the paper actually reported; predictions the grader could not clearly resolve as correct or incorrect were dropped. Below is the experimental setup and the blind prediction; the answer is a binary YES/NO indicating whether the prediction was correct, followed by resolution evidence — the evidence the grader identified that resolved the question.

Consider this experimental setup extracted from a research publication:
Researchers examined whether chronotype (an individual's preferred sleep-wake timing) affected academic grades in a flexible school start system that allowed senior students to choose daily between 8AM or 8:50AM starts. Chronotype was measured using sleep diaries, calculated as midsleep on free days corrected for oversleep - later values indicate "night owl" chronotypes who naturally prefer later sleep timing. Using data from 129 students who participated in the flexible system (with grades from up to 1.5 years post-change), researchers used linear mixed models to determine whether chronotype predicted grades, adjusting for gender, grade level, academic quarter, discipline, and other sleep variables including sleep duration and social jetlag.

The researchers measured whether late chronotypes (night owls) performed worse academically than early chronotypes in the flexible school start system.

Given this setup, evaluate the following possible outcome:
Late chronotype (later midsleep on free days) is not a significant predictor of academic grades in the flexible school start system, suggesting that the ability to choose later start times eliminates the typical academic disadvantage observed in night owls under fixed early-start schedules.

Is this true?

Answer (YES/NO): YES